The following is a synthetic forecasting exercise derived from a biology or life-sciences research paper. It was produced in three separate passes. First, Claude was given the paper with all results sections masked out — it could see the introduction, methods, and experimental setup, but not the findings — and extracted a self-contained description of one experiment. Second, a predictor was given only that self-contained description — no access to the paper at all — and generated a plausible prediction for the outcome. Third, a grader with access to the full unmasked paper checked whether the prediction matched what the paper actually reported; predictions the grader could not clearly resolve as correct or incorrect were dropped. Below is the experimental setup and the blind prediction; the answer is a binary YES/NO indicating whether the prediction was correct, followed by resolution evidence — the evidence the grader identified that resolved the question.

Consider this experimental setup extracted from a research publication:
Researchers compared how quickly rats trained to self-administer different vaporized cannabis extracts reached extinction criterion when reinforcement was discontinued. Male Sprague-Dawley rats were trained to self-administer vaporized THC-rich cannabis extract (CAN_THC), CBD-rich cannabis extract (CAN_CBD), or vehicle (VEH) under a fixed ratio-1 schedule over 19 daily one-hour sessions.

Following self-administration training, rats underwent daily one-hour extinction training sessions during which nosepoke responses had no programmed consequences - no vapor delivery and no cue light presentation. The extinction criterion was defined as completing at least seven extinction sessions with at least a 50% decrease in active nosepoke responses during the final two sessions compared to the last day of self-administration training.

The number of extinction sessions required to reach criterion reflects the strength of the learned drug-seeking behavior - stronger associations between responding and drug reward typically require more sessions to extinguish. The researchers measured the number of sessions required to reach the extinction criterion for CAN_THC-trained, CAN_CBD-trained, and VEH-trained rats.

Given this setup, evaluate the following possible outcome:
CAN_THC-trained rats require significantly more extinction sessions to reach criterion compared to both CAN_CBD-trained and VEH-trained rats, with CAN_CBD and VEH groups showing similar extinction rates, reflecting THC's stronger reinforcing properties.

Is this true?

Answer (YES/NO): NO